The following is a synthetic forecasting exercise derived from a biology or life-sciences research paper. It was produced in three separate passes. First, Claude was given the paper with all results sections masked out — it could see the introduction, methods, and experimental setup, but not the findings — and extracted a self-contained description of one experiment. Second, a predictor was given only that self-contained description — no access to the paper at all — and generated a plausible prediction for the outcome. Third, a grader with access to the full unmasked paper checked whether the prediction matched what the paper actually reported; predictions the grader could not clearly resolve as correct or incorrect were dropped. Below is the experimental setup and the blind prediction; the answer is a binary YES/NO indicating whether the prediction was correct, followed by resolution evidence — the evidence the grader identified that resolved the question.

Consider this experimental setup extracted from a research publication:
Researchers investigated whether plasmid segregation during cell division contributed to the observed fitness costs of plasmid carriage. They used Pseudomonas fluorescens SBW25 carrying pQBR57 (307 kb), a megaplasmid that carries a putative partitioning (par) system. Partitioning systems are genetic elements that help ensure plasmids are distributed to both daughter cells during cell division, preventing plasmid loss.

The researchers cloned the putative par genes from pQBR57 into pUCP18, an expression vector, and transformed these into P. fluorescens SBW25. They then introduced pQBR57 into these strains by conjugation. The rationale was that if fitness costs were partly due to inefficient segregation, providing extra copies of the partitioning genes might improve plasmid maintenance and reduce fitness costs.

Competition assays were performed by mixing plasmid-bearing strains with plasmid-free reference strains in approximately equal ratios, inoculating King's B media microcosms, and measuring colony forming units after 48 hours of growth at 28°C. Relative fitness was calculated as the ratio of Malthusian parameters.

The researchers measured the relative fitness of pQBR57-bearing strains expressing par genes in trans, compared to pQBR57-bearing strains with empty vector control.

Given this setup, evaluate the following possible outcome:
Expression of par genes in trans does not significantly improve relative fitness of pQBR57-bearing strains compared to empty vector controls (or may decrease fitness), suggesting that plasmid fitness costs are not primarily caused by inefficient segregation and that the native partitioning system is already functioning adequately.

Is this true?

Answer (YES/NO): NO